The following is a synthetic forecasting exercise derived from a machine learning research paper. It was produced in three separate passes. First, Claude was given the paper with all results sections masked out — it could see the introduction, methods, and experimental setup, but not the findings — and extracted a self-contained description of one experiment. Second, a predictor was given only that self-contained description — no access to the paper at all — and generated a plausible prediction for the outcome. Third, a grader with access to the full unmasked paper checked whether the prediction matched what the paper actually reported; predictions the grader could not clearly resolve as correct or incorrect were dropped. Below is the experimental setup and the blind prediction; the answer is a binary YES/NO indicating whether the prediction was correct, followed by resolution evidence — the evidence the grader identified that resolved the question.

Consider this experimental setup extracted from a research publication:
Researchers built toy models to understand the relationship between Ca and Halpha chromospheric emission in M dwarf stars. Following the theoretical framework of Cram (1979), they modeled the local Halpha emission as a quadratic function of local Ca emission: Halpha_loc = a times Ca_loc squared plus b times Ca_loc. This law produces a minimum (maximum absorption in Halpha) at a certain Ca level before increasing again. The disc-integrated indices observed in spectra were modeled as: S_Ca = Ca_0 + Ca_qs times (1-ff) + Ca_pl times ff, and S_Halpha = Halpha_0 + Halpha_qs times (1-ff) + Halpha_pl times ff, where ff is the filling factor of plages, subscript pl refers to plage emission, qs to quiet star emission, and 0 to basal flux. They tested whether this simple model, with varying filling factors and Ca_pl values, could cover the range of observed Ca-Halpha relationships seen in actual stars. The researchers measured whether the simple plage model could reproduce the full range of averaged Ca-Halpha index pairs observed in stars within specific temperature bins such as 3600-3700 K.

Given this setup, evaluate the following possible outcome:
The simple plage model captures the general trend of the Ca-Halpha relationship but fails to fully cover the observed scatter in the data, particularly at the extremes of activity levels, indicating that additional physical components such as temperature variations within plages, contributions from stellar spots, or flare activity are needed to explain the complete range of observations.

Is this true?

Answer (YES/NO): NO